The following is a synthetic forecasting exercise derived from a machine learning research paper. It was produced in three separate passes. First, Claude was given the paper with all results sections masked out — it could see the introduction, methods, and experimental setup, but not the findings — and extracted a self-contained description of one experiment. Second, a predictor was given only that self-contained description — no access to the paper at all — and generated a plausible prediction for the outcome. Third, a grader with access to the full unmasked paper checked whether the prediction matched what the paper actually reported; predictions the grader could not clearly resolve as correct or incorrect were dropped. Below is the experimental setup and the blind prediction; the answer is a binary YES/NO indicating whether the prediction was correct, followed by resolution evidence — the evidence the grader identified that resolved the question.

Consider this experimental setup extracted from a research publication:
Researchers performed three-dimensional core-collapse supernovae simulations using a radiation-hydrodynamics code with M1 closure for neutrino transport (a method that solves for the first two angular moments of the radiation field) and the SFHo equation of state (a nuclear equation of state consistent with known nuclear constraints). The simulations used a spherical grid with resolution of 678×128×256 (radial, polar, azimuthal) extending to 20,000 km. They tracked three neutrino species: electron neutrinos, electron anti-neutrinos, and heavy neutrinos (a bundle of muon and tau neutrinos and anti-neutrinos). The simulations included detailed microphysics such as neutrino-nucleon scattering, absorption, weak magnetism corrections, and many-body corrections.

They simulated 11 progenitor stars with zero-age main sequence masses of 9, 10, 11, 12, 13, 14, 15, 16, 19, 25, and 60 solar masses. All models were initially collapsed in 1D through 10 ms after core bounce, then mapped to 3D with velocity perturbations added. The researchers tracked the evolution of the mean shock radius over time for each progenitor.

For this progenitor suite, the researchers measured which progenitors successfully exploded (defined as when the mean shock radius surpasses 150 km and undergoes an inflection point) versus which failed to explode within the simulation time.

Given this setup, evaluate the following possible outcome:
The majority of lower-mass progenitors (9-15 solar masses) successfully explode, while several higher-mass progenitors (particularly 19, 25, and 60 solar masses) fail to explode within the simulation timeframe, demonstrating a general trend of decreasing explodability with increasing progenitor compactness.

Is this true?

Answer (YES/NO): NO